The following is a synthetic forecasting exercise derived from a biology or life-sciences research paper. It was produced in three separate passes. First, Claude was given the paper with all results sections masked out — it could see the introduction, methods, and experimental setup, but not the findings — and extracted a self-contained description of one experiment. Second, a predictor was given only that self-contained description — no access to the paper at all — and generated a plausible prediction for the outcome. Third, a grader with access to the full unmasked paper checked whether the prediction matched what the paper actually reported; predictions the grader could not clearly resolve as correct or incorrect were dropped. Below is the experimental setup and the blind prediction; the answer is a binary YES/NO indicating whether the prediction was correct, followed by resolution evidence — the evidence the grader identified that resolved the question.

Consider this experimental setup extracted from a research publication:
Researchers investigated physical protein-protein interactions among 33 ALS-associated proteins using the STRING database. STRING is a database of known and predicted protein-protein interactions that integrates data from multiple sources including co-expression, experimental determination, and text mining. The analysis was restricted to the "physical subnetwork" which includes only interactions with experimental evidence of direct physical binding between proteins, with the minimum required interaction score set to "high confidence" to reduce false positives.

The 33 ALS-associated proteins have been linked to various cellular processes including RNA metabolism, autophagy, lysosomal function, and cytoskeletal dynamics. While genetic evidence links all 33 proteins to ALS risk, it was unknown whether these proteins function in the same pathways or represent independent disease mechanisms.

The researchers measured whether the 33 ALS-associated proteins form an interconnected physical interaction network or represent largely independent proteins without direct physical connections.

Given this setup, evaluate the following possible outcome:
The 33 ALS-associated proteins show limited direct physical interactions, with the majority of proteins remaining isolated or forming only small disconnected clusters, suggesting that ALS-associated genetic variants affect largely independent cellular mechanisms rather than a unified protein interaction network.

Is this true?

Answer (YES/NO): YES